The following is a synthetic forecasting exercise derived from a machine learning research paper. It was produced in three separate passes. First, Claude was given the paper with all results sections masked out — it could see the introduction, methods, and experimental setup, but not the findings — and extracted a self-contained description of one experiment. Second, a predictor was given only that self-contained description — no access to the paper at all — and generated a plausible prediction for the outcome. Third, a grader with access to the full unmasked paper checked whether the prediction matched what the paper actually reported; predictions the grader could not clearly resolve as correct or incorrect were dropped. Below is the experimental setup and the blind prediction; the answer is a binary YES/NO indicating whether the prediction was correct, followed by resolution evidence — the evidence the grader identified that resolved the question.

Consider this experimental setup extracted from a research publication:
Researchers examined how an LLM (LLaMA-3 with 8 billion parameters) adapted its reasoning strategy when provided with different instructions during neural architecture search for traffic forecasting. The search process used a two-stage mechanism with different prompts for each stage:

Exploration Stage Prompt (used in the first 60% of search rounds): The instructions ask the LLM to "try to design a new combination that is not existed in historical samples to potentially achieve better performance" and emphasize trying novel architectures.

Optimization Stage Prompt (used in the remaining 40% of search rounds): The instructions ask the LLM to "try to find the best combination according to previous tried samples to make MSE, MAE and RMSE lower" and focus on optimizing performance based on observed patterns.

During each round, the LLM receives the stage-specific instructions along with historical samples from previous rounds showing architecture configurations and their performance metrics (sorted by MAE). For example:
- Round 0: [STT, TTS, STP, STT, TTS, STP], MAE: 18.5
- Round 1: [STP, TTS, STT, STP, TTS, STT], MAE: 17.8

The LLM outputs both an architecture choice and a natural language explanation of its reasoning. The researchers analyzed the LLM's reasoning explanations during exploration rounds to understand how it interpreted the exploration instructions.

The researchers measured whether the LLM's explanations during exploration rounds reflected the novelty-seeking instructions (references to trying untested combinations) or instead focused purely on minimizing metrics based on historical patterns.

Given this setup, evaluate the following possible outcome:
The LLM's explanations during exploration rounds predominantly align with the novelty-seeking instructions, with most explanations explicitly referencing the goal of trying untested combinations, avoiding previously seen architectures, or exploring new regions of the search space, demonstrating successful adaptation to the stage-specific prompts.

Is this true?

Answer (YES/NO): YES